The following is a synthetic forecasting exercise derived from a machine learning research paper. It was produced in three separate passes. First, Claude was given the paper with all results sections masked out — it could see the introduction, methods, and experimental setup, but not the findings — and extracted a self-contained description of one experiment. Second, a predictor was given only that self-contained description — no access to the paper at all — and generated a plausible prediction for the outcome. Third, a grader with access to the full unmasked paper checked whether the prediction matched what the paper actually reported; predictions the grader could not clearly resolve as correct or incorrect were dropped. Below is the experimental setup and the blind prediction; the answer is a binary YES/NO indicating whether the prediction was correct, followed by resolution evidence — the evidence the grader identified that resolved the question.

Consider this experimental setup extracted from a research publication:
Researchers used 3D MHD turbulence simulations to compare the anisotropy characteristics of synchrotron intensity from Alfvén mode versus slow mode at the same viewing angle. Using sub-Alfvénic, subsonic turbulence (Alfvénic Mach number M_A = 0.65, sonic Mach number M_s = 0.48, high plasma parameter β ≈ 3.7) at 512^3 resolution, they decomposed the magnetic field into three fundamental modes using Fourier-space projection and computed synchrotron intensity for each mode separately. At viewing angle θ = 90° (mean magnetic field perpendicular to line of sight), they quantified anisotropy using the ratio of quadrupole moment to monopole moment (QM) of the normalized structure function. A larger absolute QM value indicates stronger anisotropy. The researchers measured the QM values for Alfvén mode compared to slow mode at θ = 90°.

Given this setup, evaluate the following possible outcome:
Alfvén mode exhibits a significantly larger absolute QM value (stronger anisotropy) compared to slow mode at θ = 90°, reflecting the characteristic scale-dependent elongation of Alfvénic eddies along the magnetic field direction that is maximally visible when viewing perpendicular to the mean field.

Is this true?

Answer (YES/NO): NO